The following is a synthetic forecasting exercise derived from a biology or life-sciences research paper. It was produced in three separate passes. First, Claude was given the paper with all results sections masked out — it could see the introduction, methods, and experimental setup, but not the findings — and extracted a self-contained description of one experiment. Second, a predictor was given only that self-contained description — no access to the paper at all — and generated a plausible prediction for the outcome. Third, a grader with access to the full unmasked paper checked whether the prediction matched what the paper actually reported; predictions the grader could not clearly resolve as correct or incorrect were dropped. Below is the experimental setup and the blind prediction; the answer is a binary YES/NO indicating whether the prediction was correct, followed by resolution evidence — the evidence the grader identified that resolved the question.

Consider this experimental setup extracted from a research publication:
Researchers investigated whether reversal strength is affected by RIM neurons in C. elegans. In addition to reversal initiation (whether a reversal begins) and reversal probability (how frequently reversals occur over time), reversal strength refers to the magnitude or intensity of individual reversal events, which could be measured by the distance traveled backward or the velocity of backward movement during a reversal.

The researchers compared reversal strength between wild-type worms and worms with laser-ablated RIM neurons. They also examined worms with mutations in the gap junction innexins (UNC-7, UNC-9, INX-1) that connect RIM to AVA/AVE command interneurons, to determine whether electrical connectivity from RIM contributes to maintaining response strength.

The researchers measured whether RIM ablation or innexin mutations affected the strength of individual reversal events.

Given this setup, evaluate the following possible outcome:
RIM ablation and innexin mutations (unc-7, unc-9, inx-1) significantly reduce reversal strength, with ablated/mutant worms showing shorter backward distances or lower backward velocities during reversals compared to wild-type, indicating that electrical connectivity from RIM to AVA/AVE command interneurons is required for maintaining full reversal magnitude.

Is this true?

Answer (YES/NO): NO